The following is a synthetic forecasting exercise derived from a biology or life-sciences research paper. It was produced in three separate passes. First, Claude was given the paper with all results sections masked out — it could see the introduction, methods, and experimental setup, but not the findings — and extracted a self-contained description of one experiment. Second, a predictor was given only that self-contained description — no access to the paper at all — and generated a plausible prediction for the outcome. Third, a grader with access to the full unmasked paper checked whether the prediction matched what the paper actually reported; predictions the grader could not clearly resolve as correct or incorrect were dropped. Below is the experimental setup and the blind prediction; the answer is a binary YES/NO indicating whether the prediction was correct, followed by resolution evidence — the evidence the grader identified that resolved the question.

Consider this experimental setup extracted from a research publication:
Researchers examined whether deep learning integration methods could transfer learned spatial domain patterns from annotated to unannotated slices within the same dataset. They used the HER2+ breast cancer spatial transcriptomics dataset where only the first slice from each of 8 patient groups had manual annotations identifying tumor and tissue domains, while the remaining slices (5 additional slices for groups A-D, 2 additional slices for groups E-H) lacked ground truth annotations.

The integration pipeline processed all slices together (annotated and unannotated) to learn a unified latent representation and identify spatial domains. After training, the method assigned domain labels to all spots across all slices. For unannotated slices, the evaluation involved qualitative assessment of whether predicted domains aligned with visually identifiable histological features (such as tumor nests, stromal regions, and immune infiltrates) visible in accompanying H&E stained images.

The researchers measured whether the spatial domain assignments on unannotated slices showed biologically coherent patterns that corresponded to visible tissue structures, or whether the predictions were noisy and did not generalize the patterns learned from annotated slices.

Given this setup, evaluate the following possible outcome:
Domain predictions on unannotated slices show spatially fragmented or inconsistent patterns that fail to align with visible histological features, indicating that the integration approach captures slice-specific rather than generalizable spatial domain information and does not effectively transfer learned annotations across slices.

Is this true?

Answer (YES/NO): NO